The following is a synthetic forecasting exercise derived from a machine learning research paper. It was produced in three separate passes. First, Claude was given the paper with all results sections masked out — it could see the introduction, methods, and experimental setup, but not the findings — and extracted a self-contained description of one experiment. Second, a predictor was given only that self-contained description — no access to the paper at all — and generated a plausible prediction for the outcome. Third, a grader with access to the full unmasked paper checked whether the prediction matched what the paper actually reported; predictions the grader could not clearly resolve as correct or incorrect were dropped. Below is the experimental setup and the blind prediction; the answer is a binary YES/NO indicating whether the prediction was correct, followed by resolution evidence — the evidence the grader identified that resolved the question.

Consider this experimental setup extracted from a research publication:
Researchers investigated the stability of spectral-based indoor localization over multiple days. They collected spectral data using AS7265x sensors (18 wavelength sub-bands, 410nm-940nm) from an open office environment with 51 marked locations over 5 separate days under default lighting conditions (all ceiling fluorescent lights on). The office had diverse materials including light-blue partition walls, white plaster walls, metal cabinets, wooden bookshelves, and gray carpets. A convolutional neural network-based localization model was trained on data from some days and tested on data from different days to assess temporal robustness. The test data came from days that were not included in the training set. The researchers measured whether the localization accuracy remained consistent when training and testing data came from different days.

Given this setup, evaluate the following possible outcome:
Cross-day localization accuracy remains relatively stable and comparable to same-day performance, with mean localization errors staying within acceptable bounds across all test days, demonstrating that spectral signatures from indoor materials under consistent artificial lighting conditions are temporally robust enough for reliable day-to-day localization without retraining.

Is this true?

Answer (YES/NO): YES